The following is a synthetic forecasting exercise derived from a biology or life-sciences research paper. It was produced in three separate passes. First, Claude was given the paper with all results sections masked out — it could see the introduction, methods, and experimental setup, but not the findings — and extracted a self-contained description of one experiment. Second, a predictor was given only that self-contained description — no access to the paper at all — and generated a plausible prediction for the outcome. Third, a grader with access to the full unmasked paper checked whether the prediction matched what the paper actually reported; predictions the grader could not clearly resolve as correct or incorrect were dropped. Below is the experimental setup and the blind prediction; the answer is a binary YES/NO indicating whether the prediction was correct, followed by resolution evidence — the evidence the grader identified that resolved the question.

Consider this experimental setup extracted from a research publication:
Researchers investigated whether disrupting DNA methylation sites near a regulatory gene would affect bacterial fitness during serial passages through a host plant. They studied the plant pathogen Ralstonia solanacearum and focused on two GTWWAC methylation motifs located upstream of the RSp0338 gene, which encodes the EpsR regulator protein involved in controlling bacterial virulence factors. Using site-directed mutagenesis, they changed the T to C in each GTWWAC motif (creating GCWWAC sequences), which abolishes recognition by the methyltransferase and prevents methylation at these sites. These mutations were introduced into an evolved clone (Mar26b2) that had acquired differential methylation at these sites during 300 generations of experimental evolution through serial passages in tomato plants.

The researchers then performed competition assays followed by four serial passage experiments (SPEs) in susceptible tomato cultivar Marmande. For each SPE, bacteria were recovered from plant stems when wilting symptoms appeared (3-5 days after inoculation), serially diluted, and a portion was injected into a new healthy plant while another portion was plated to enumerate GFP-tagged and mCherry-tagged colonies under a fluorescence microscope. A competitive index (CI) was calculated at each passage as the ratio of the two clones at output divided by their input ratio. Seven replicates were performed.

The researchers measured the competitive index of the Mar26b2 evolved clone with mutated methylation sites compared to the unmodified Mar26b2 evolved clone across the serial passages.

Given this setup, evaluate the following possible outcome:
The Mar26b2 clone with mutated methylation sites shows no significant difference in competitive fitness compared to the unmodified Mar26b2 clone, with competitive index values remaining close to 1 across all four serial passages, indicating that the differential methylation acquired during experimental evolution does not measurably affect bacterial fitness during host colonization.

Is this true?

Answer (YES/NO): NO